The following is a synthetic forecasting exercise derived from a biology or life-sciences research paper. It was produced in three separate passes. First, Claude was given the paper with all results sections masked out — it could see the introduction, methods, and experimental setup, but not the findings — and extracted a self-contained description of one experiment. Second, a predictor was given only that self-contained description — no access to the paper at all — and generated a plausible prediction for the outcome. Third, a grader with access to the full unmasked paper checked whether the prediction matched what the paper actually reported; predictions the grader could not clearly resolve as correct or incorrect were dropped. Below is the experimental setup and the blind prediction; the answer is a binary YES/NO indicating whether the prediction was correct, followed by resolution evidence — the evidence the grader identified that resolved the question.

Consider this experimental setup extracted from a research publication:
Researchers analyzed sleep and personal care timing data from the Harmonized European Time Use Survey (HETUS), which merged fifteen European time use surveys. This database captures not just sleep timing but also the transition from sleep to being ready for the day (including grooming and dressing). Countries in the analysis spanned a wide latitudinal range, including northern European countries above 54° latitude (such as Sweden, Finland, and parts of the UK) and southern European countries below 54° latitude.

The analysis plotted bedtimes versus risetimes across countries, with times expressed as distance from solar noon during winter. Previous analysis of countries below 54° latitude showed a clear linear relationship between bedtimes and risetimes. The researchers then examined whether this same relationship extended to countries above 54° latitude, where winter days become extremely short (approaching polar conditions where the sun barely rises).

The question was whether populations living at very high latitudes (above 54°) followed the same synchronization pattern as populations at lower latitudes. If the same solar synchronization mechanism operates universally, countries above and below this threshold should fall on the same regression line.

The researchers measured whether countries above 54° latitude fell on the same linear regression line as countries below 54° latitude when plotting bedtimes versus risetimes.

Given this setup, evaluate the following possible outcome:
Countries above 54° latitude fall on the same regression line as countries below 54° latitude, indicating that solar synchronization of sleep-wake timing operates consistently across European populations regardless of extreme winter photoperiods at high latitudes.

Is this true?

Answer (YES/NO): NO